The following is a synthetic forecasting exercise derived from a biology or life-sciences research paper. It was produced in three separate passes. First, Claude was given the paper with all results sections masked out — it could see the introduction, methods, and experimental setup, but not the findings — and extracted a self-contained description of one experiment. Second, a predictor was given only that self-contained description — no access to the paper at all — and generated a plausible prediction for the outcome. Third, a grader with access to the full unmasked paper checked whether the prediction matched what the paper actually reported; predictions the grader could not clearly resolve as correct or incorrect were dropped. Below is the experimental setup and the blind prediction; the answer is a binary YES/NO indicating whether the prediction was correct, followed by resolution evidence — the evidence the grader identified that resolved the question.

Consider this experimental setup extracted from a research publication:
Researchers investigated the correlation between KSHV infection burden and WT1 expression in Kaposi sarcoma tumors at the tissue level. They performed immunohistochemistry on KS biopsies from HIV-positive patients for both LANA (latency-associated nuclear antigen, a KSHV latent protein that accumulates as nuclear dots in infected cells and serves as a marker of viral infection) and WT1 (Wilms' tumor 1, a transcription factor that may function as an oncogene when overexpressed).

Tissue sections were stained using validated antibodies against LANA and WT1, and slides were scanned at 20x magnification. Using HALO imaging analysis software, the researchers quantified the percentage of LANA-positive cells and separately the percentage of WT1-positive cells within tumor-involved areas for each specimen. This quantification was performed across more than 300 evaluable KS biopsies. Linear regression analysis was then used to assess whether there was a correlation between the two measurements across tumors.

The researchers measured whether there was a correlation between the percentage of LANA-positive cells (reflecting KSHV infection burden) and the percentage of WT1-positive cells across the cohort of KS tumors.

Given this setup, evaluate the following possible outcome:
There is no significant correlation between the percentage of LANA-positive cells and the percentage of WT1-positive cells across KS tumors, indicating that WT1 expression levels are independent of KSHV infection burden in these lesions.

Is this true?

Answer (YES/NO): NO